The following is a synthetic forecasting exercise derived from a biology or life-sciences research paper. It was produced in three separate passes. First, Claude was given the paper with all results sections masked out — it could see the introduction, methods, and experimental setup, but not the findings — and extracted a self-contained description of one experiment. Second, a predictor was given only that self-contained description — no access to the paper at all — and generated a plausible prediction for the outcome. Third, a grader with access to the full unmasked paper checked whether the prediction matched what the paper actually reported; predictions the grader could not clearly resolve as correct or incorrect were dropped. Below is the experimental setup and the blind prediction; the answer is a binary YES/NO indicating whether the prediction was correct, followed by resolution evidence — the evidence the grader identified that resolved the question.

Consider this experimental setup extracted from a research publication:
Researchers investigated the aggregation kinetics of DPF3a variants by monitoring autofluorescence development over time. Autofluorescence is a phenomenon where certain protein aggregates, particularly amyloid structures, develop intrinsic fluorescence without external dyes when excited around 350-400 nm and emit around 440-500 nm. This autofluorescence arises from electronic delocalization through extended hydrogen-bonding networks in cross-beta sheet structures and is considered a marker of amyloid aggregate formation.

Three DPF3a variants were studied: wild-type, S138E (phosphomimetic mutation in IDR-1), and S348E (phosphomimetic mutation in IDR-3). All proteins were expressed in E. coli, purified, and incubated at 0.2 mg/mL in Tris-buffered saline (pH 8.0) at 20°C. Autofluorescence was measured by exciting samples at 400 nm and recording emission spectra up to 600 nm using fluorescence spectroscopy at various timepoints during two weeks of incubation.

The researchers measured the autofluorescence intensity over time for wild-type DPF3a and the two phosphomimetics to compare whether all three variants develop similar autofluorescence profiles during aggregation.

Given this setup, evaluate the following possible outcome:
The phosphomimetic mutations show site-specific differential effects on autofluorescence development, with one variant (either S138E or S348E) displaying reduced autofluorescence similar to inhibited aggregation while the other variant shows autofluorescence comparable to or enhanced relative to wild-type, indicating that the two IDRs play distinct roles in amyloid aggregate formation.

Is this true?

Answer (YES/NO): YES